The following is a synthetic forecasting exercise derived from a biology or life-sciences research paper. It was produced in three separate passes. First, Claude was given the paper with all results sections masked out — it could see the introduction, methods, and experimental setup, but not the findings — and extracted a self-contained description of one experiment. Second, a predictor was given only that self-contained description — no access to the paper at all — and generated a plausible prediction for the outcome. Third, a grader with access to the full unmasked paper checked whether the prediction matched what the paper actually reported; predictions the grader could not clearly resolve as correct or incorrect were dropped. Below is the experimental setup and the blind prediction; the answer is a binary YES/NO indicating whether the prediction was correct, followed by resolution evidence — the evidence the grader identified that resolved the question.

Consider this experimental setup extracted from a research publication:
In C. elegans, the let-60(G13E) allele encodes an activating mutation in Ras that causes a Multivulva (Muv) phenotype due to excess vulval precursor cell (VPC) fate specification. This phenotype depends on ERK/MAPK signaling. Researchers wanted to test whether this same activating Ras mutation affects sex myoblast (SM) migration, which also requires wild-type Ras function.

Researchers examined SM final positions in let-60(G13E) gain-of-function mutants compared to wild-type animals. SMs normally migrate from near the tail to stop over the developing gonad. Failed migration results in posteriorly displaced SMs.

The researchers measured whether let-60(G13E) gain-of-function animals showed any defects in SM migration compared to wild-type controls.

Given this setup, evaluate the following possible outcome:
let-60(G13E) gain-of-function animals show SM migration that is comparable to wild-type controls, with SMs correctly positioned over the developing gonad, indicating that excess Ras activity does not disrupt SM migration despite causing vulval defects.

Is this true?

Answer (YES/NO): YES